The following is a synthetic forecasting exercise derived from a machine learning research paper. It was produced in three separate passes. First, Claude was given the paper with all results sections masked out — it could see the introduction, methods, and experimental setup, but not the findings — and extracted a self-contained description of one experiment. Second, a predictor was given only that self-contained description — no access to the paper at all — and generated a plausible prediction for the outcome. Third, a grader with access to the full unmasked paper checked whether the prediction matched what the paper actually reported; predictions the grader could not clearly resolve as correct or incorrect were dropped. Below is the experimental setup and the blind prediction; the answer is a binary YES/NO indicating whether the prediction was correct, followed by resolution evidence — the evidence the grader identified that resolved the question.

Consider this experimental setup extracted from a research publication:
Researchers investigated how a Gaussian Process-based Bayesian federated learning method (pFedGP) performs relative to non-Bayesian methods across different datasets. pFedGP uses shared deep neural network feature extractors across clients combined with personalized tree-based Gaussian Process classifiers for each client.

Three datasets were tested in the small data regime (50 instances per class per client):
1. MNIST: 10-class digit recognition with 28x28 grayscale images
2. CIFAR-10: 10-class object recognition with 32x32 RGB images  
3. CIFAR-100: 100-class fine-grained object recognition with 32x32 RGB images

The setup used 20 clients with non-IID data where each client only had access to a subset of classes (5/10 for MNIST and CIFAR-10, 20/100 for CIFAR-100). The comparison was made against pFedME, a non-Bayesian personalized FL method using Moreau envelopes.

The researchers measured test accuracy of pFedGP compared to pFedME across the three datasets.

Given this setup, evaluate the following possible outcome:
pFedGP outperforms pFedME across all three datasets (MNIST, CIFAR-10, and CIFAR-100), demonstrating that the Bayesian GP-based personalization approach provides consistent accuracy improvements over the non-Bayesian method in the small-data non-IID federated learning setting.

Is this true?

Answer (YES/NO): NO